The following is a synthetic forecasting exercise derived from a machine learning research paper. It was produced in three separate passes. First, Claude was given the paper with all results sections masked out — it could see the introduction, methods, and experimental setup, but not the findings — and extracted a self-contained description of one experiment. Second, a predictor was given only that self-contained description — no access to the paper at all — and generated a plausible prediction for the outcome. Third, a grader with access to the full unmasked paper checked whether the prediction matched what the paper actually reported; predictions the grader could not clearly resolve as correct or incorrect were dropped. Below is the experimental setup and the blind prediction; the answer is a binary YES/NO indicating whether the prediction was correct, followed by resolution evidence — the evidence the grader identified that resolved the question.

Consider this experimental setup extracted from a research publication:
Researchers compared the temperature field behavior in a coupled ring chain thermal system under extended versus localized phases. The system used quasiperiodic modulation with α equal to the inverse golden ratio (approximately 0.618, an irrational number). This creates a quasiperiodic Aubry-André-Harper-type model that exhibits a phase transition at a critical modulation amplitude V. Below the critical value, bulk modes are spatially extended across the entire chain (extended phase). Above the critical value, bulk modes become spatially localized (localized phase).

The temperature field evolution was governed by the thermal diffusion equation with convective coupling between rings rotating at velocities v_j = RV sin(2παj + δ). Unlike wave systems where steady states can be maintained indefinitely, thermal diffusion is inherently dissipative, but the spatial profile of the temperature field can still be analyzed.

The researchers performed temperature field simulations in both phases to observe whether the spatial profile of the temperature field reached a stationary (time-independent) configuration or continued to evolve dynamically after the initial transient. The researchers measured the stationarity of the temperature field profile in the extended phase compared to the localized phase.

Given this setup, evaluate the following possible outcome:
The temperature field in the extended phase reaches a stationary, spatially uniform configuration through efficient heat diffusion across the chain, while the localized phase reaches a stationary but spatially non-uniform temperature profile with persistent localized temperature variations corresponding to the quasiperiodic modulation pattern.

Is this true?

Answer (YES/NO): NO